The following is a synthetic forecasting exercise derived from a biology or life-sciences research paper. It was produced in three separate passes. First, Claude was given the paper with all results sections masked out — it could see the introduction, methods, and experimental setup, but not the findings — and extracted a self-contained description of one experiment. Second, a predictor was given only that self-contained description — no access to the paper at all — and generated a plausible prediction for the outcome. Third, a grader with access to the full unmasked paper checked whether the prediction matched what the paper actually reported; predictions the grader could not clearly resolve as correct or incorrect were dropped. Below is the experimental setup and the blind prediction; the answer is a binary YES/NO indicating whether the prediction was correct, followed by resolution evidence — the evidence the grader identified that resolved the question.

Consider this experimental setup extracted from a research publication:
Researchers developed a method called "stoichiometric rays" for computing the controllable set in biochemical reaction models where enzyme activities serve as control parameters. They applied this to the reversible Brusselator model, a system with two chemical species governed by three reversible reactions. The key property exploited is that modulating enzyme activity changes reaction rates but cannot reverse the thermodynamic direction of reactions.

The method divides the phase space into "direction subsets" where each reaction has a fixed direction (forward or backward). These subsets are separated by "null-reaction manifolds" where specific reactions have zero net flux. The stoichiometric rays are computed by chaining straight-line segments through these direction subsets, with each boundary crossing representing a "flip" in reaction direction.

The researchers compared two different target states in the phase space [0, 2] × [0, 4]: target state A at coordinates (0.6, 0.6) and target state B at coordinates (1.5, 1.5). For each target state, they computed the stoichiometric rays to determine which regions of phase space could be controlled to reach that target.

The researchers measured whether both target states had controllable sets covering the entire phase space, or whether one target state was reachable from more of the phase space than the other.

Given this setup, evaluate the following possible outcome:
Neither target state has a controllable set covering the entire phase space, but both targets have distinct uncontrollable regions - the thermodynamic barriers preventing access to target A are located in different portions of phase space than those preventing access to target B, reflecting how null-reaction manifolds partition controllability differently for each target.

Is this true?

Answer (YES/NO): NO